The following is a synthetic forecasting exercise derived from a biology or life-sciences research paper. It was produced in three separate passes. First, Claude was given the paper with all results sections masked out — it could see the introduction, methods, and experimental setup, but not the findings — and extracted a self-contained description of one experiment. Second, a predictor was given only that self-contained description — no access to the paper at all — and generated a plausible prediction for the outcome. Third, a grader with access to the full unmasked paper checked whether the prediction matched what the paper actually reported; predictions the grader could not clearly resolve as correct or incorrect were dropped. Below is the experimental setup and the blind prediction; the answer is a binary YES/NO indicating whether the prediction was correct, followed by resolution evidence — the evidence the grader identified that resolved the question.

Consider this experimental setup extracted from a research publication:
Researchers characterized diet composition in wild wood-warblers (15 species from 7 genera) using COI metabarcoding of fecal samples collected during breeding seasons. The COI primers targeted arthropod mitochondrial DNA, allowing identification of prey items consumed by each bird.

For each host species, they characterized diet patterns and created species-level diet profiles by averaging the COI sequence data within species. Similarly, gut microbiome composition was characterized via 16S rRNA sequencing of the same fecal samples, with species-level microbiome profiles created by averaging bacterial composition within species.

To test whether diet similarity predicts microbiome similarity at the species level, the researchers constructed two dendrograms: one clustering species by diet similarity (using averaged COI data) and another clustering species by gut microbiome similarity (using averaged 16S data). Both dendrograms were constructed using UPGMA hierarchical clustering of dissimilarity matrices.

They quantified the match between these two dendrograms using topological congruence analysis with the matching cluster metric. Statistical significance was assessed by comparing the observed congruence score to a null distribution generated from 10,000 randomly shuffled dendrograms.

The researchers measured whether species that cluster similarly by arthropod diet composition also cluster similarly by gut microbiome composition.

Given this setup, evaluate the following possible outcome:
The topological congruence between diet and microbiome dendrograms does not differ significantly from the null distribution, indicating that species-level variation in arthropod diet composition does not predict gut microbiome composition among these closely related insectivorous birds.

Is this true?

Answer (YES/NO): NO